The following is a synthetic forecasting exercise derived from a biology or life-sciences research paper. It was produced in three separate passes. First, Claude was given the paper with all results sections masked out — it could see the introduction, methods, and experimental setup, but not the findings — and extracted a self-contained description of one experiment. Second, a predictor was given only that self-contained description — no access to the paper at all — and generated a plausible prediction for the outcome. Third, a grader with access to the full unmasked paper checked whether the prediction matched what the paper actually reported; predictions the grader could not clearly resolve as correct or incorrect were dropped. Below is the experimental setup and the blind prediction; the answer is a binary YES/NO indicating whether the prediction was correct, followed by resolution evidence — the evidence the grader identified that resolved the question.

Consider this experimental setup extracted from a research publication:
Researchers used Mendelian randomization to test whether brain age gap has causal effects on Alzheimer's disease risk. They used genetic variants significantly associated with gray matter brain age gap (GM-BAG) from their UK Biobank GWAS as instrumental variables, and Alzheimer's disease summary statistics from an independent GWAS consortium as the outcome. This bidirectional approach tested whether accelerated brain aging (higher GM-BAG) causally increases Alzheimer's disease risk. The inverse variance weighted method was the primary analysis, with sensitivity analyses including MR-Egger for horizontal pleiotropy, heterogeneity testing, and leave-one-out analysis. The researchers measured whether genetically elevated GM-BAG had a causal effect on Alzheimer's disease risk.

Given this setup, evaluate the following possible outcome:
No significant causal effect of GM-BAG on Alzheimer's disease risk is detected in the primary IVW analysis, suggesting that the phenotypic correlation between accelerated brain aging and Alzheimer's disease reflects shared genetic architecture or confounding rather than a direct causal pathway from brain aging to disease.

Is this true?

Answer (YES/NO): NO